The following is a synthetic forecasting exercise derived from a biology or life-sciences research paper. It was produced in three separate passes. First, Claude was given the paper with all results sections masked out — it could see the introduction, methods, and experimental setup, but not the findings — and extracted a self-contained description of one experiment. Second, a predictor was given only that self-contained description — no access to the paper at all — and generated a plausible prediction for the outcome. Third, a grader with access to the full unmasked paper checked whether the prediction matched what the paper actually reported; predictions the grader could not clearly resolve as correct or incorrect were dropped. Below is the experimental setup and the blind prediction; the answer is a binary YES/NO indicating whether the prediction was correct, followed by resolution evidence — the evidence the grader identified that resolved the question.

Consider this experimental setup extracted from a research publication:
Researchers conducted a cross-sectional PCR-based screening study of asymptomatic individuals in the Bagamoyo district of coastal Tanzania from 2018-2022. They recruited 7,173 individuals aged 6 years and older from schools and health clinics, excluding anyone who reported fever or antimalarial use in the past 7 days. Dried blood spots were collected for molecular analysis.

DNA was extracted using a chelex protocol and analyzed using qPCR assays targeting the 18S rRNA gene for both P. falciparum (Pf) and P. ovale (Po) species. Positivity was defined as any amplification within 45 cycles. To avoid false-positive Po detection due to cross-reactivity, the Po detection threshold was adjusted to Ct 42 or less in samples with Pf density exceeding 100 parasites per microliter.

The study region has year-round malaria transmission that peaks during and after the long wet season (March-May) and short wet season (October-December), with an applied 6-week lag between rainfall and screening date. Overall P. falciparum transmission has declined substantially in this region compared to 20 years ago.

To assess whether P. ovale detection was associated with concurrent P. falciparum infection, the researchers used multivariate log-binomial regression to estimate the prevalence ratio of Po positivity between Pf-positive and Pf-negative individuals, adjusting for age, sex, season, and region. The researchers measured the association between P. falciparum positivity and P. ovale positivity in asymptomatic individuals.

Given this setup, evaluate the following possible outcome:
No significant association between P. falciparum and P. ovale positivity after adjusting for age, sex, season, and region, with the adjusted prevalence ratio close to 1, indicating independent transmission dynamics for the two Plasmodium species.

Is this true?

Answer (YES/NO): NO